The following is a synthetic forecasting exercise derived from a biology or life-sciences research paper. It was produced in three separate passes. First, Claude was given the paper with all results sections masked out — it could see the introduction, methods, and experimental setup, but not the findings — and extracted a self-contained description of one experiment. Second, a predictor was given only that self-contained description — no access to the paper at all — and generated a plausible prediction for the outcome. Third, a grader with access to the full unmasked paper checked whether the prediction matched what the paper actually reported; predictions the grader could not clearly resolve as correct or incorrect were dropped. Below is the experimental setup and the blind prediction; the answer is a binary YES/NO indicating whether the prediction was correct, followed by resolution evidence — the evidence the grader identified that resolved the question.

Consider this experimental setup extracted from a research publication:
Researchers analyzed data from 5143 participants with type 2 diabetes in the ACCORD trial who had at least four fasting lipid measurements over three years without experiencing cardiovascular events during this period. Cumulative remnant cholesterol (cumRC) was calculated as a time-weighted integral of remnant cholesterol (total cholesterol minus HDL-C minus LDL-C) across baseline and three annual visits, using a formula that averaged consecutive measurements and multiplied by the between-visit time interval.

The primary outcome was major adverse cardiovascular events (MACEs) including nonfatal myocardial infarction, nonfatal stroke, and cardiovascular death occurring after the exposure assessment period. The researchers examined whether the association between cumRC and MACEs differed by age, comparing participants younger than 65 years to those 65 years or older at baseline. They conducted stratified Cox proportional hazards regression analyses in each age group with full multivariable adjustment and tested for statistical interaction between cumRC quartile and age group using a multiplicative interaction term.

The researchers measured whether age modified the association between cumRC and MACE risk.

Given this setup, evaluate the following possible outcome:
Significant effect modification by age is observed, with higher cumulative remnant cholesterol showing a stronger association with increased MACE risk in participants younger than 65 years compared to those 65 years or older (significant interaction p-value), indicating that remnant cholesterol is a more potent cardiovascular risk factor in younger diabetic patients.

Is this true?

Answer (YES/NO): NO